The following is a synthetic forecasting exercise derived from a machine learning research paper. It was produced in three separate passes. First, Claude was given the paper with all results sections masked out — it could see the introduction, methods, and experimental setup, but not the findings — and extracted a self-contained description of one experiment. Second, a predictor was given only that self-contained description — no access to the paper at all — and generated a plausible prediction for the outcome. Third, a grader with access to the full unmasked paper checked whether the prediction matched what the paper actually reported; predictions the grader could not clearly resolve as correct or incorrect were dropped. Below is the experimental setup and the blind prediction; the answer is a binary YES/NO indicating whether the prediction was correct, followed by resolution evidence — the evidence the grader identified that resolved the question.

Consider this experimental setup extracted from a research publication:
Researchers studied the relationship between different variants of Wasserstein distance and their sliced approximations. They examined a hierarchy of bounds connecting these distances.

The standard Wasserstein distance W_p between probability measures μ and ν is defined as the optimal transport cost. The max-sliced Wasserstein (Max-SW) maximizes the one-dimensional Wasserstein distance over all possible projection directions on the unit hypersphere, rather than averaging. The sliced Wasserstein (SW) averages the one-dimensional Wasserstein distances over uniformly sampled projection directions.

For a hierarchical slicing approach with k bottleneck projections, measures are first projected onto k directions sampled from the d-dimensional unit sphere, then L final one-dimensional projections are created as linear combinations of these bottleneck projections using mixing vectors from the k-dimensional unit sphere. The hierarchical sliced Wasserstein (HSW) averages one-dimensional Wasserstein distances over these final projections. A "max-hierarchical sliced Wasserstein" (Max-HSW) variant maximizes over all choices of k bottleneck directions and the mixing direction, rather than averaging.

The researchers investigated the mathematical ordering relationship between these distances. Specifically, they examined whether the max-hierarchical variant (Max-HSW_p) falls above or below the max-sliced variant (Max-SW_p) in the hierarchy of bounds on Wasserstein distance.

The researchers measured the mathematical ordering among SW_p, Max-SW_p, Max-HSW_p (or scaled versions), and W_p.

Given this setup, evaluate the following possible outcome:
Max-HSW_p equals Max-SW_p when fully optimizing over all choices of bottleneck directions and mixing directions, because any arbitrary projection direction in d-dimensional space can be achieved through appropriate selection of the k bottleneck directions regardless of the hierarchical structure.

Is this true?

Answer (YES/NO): NO